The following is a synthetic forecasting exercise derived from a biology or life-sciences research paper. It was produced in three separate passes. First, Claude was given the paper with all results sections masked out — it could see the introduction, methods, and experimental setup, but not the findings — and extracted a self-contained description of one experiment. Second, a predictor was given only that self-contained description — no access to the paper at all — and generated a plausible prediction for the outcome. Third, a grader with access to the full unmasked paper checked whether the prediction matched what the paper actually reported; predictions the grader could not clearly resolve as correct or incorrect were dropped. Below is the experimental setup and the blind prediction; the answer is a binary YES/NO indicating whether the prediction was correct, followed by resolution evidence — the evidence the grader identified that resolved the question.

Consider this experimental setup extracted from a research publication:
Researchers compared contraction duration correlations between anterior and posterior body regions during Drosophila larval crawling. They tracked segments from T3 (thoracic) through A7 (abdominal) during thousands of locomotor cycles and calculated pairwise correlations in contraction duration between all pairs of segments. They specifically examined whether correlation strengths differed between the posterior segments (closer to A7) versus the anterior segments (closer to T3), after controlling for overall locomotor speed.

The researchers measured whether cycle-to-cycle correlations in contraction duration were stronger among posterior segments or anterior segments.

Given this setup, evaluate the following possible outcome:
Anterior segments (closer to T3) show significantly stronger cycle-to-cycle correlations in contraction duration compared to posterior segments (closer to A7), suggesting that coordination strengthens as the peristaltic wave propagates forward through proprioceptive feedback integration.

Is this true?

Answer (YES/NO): NO